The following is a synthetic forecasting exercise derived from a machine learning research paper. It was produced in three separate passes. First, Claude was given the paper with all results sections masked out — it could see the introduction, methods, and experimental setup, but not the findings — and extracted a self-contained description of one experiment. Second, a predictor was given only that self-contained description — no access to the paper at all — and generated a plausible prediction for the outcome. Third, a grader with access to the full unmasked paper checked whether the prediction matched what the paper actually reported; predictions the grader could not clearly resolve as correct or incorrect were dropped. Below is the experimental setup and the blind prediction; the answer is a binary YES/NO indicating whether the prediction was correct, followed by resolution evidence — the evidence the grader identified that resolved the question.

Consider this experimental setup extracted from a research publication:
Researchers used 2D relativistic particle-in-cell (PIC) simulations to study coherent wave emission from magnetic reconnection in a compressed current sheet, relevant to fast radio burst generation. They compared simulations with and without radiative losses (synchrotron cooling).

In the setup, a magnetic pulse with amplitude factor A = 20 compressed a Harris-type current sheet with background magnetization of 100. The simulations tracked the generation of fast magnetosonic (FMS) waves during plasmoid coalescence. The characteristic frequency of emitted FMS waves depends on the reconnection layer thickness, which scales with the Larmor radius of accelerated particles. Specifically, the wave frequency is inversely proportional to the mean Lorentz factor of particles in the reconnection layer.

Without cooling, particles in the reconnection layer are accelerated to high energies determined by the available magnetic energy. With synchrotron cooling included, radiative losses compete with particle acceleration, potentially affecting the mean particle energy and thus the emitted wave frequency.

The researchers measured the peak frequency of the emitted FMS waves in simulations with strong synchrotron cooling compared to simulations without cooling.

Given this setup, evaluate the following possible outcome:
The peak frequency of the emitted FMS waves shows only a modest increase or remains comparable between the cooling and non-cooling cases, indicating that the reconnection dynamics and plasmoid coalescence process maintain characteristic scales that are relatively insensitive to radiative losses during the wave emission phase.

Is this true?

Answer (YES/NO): NO